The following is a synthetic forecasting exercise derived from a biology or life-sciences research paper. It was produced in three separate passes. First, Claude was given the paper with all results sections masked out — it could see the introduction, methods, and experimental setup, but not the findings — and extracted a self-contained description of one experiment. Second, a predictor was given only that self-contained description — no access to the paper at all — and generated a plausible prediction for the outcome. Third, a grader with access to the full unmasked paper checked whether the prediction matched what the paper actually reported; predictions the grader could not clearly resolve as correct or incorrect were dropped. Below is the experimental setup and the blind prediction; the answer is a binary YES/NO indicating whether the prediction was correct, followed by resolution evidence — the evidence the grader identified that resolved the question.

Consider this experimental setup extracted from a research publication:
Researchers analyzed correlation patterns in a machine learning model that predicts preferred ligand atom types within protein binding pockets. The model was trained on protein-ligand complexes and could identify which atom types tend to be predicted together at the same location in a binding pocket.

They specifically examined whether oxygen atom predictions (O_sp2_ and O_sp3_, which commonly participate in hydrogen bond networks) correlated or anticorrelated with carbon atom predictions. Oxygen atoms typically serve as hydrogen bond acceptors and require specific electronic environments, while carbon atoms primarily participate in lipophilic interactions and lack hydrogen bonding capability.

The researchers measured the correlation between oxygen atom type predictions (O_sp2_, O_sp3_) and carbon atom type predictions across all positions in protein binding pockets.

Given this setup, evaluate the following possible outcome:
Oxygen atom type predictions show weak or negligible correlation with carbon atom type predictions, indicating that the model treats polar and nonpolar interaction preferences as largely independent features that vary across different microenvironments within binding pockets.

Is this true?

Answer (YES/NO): NO